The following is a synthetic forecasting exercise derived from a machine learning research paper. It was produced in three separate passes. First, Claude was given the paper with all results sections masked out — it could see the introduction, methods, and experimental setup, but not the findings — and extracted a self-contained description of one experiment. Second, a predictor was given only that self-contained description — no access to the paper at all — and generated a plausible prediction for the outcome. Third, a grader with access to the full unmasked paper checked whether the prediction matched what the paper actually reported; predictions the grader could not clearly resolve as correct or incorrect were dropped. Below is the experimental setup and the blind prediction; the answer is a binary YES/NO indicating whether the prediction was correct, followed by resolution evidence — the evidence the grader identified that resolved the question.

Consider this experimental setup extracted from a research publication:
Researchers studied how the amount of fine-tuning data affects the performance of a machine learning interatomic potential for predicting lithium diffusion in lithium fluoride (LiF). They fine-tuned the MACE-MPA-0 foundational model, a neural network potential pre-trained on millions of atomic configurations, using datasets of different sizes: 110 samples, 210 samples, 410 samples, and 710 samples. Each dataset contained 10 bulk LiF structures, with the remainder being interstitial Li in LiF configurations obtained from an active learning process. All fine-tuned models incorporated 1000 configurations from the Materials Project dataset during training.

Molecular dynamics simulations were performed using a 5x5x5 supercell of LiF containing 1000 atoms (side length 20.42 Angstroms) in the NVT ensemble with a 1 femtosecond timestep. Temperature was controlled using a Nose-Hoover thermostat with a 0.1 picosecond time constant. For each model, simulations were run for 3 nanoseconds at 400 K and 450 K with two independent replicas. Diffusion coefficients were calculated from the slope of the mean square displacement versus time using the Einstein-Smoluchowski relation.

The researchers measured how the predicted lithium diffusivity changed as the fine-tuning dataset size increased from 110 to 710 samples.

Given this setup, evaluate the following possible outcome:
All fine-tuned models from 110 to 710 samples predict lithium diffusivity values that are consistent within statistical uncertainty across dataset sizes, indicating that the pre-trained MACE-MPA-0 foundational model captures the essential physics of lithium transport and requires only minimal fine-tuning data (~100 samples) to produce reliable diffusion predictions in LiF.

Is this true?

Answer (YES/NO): NO